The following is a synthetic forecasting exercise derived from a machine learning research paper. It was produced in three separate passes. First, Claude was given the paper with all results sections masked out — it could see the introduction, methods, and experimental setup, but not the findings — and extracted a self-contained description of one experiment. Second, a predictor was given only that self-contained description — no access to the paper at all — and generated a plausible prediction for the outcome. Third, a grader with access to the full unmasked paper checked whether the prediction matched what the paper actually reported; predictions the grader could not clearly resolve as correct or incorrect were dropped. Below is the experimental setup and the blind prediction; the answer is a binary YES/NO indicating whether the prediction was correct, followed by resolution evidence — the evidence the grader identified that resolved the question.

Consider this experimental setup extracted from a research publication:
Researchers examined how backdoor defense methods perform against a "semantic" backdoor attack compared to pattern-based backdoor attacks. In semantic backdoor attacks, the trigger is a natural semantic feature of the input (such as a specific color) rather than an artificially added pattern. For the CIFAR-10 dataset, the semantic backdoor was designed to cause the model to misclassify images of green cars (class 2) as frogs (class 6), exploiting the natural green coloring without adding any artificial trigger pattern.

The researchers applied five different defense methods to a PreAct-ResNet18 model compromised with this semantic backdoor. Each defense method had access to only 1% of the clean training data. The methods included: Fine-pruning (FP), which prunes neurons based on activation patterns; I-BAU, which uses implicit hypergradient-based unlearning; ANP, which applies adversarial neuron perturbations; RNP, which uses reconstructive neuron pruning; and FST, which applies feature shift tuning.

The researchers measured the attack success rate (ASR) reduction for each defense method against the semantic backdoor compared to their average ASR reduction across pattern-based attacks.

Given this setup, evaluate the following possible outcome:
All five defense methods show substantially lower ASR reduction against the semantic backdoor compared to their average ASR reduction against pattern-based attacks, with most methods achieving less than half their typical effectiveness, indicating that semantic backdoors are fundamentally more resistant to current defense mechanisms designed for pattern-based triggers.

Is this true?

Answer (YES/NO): NO